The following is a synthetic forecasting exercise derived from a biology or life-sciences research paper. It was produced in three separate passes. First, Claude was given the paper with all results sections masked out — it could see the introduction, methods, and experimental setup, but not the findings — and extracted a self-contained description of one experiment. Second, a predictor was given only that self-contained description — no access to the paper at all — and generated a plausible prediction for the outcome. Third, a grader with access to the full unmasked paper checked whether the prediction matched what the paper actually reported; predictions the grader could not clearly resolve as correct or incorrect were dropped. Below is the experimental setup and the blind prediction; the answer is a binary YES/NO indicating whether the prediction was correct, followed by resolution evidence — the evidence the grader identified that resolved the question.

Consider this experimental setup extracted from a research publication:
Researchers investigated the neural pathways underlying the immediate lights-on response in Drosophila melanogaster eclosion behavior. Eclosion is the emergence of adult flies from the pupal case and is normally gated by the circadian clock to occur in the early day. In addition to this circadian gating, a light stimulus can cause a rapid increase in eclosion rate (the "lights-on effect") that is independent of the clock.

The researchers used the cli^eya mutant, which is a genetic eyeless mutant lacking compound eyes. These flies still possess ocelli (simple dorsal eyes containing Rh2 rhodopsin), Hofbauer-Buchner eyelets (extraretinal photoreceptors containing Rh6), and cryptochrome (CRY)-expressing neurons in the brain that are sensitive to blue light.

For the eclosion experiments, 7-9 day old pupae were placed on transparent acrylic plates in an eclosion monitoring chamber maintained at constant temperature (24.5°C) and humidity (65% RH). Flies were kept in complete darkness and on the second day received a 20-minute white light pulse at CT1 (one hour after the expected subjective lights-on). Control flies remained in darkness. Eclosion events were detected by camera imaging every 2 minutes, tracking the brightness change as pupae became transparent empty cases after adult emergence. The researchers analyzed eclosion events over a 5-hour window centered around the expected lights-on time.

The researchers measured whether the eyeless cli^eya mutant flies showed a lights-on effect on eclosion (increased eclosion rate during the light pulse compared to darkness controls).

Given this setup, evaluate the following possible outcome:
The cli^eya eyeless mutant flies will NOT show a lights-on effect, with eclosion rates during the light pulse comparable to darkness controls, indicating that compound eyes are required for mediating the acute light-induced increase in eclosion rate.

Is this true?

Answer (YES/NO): YES